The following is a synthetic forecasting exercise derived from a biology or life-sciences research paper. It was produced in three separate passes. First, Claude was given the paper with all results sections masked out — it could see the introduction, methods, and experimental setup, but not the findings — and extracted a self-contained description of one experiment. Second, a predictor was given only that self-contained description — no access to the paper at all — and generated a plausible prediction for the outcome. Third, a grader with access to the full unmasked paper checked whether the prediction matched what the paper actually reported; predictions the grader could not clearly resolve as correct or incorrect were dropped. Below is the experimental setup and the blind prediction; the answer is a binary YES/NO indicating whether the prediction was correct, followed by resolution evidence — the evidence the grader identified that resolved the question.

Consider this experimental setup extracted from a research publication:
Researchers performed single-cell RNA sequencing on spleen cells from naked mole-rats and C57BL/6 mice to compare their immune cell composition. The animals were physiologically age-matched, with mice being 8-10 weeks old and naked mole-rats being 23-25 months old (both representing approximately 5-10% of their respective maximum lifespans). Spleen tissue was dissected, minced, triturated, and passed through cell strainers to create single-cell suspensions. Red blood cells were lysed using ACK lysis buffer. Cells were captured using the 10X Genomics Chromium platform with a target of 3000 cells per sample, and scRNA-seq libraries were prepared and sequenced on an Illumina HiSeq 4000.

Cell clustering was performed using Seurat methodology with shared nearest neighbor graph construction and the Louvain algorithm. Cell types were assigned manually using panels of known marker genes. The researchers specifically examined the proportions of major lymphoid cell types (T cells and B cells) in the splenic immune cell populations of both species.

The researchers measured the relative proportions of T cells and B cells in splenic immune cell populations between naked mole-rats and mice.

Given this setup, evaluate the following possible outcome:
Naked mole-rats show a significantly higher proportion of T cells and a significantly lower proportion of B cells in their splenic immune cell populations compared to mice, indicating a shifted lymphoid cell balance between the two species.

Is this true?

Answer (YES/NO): NO